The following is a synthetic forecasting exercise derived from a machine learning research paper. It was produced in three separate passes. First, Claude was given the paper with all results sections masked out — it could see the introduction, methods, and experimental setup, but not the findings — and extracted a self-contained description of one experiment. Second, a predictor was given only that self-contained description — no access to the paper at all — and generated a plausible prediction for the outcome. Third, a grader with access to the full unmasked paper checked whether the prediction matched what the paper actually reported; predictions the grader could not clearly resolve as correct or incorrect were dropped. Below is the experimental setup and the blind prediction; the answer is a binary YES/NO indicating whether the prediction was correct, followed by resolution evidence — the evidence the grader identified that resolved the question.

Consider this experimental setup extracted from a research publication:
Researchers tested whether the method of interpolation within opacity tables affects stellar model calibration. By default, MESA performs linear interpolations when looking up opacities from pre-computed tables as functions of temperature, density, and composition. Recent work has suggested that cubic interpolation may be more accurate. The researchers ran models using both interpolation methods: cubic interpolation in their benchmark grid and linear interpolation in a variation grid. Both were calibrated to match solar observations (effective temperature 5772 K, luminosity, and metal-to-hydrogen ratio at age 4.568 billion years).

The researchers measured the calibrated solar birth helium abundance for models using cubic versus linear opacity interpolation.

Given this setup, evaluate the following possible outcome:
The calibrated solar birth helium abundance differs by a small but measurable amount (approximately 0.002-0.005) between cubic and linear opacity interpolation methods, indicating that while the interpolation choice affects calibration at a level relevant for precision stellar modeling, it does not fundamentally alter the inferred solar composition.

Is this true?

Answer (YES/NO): NO